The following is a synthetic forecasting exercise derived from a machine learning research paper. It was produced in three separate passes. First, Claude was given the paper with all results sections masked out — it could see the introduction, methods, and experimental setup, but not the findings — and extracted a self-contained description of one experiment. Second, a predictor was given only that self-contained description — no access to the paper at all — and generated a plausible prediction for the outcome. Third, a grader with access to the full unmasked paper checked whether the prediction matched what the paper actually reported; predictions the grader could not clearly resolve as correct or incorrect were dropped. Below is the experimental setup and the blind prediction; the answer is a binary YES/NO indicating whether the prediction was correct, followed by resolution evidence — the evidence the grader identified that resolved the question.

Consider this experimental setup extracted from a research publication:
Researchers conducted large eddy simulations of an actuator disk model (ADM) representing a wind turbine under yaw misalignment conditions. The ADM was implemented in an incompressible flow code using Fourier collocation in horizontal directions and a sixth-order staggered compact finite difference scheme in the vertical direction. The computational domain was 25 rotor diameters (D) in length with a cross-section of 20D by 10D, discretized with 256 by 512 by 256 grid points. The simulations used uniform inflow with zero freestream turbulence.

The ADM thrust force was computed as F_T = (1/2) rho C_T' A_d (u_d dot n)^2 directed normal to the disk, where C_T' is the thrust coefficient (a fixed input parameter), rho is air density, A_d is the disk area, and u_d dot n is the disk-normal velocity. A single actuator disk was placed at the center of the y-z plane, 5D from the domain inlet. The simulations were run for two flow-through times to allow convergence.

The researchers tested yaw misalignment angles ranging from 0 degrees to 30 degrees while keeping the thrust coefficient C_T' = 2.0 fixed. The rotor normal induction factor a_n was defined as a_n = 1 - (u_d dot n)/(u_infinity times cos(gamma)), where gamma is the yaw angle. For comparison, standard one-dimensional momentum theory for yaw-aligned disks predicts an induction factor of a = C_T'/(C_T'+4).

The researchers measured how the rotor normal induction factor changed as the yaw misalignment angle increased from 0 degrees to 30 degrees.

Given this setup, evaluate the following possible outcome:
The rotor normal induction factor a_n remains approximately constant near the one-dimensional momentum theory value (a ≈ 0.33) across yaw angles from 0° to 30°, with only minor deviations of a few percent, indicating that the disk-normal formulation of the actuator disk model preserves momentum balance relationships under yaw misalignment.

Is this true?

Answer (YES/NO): NO